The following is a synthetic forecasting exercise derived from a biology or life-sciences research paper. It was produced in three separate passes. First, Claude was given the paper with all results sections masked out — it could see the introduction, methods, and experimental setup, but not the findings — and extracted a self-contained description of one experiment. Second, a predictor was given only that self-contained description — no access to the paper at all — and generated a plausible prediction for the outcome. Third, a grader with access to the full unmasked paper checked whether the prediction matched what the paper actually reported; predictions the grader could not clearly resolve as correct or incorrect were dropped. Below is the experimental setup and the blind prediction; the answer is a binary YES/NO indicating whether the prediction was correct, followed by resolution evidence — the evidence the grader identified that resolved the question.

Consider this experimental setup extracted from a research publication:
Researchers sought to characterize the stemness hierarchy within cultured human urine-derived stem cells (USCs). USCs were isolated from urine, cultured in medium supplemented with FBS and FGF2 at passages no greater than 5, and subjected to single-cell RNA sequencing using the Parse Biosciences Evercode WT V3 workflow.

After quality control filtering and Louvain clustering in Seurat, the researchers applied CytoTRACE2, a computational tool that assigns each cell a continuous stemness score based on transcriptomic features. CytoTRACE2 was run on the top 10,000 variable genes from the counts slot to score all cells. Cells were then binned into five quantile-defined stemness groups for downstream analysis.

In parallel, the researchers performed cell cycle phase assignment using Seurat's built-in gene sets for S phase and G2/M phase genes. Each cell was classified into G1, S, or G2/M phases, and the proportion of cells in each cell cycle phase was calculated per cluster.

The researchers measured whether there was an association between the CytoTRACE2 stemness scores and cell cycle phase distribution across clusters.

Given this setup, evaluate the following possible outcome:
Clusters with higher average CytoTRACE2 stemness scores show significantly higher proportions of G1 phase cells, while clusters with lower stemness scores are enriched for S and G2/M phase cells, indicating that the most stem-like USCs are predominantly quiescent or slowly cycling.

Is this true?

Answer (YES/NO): NO